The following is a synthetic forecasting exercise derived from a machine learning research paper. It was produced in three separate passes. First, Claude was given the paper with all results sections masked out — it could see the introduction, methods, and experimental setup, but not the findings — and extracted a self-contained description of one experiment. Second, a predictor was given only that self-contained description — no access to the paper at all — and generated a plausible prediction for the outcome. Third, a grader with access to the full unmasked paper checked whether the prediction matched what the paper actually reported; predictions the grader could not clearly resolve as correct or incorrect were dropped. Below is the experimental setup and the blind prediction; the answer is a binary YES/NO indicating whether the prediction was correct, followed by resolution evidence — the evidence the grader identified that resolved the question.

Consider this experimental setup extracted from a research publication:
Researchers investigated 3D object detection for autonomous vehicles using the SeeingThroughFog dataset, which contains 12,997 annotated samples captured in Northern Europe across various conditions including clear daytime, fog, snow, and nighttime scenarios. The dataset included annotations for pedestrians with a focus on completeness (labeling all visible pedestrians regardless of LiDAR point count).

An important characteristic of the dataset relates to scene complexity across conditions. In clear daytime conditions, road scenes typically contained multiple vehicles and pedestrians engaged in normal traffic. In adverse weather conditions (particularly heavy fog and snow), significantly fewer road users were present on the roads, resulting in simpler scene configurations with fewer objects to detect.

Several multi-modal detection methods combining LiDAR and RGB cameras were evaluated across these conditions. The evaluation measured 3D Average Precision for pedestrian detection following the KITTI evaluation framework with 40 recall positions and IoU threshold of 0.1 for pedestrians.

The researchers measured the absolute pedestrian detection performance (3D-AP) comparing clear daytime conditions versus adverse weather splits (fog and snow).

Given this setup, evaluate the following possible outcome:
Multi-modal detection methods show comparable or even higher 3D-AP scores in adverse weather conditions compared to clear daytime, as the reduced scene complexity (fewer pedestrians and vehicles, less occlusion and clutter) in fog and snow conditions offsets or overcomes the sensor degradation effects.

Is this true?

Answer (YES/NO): NO